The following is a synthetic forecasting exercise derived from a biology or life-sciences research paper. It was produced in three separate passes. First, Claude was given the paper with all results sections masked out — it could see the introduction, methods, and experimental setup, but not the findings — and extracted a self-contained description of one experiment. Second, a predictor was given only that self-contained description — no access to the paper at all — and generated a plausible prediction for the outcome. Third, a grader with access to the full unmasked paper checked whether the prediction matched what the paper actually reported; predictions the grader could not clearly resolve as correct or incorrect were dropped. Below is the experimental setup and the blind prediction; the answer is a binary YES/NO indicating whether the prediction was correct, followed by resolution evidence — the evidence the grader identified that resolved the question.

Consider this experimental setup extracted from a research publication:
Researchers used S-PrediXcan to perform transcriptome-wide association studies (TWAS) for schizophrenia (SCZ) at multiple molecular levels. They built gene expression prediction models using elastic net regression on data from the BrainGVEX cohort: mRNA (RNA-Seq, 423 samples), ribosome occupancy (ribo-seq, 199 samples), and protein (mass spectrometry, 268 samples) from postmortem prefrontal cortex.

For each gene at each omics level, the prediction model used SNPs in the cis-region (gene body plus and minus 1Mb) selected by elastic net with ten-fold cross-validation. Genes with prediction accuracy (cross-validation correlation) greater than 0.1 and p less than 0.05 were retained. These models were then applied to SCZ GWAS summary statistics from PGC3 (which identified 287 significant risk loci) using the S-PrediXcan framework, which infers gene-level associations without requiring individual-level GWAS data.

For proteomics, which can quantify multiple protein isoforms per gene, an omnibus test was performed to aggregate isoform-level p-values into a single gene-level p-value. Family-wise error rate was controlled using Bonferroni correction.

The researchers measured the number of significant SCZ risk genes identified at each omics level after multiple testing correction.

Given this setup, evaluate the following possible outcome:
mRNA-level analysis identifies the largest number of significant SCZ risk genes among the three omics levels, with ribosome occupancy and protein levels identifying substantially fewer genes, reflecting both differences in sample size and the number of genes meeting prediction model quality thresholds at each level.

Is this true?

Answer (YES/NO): YES